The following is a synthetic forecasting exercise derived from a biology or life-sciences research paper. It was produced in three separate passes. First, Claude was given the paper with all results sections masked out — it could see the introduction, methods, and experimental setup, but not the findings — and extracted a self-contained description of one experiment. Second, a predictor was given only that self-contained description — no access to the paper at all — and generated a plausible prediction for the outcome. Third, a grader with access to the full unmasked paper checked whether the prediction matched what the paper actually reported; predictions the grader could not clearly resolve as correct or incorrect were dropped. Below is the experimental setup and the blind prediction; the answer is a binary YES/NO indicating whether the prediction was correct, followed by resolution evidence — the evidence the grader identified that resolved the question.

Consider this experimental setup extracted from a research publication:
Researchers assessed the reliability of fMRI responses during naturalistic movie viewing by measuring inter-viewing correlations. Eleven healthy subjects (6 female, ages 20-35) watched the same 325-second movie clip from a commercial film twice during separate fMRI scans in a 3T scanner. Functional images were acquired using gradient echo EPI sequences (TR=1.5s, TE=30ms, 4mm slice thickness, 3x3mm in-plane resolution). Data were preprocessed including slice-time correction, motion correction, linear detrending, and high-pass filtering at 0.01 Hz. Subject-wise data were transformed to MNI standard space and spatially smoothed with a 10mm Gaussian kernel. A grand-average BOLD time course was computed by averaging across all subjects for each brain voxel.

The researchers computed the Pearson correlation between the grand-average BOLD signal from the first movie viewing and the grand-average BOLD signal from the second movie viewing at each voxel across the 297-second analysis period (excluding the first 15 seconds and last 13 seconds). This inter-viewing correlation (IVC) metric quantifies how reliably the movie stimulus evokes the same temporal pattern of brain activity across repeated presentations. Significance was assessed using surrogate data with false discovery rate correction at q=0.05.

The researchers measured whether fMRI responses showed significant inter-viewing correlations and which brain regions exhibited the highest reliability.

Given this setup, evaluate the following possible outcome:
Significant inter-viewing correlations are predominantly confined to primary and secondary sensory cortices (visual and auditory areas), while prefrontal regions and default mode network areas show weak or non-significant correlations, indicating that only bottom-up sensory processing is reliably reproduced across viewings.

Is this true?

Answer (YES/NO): NO